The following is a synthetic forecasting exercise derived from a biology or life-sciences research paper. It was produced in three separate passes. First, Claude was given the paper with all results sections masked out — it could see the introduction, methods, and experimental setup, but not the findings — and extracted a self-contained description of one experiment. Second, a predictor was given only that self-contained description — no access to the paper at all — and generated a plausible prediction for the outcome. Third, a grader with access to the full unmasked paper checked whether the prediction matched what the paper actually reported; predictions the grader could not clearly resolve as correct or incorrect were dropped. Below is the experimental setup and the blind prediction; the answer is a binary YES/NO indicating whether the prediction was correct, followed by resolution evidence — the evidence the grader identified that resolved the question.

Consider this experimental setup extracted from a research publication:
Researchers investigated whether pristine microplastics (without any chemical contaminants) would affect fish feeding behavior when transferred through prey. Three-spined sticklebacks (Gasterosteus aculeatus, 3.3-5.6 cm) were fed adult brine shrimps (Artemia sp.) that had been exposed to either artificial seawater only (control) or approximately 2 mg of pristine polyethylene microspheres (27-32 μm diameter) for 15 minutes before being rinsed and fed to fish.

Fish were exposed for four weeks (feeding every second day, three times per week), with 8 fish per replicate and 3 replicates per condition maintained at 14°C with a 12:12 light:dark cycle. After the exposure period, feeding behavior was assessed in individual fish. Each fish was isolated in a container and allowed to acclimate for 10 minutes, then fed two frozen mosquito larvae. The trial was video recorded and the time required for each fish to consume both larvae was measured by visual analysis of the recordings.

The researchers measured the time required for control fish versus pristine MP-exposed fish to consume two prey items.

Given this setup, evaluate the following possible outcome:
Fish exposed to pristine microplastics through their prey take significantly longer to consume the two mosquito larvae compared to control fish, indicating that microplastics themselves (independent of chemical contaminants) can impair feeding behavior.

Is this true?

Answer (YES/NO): NO